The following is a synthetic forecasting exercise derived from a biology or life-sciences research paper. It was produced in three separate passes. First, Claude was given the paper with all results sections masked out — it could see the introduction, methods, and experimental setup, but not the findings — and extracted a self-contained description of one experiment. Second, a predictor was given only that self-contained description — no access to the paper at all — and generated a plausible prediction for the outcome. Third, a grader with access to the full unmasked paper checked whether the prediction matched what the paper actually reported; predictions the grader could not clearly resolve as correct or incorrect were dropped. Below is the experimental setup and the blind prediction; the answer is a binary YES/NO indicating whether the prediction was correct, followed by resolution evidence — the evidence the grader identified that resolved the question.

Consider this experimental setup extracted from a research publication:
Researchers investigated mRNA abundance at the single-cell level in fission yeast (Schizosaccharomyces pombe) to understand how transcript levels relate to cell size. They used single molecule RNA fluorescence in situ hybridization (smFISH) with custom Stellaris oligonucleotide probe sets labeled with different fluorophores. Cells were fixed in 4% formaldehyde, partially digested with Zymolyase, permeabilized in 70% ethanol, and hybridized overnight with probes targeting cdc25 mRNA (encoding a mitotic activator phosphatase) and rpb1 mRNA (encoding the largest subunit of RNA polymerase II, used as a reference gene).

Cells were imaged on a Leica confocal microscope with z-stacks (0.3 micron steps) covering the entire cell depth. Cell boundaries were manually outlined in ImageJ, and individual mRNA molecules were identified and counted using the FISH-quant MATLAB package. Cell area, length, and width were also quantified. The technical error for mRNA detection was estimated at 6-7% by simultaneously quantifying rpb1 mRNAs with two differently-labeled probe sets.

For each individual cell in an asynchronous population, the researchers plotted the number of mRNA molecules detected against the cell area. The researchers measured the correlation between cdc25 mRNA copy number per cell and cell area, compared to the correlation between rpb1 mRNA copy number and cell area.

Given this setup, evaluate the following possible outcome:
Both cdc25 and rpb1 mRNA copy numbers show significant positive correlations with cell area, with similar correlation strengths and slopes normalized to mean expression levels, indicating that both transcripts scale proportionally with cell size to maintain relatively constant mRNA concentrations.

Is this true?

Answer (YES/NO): NO